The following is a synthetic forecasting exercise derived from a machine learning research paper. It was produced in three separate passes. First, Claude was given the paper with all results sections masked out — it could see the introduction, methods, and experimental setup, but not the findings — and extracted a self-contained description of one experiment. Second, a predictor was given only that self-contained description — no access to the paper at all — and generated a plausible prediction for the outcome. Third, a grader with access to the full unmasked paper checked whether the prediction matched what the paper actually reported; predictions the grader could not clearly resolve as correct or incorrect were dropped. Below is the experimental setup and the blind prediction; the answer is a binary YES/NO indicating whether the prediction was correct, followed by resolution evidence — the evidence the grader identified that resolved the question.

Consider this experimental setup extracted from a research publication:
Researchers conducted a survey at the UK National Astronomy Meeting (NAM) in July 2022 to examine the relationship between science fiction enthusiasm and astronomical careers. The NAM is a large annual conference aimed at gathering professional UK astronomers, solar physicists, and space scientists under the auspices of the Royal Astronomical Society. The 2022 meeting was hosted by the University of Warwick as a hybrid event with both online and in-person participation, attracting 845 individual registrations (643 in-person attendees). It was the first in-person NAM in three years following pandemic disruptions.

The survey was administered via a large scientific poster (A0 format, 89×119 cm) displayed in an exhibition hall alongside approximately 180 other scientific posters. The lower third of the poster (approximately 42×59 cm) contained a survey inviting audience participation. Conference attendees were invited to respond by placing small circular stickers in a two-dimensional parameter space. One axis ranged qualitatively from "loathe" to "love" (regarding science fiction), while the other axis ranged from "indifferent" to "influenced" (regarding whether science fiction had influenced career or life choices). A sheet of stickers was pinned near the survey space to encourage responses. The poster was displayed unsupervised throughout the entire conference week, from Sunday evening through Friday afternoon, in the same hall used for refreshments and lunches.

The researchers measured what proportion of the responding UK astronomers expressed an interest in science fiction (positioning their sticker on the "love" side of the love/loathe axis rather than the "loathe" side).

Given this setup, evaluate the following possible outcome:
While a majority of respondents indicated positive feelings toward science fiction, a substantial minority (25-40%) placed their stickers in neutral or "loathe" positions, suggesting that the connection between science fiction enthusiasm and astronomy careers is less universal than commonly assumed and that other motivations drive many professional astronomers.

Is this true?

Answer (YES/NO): NO